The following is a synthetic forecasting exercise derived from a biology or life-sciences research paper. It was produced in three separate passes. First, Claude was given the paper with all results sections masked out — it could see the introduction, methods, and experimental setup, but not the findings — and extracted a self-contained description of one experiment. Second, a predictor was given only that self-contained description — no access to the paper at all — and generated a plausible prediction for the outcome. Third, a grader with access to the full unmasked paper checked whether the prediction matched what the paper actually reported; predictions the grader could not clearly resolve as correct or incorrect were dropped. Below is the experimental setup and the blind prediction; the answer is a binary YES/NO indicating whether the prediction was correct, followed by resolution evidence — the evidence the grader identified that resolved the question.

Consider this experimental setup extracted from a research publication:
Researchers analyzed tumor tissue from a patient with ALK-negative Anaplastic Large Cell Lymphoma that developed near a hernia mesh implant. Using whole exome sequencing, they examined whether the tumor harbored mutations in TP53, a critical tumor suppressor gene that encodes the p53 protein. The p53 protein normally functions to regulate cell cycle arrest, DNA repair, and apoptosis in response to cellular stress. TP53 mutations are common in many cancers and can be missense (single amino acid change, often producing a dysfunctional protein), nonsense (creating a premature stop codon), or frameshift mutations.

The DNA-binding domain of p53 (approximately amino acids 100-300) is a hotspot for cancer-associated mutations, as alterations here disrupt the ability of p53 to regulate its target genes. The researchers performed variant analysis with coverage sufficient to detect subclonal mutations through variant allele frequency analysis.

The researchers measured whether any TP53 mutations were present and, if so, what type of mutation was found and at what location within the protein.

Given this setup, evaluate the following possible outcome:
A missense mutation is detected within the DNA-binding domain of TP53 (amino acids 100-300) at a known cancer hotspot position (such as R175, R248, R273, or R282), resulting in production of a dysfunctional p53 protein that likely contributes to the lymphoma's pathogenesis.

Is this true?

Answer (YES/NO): NO